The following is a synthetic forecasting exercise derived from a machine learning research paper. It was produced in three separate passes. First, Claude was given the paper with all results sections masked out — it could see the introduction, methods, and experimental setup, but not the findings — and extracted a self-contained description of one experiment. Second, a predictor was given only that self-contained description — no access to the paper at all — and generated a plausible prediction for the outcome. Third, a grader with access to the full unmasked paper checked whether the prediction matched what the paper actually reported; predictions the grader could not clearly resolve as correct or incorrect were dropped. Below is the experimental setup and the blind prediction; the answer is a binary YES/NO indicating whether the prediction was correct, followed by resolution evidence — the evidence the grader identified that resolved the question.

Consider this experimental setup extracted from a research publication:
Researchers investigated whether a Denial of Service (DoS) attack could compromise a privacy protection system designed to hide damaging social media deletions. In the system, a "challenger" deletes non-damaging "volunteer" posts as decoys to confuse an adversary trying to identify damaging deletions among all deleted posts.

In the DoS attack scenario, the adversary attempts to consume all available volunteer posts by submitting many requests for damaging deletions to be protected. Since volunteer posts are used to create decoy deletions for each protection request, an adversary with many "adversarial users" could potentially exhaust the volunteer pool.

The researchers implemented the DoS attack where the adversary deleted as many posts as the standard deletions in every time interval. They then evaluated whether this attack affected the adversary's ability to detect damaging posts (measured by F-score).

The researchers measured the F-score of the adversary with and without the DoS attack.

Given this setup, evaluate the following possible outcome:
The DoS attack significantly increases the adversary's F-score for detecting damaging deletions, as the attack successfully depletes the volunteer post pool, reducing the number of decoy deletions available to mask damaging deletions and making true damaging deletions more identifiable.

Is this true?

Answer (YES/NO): NO